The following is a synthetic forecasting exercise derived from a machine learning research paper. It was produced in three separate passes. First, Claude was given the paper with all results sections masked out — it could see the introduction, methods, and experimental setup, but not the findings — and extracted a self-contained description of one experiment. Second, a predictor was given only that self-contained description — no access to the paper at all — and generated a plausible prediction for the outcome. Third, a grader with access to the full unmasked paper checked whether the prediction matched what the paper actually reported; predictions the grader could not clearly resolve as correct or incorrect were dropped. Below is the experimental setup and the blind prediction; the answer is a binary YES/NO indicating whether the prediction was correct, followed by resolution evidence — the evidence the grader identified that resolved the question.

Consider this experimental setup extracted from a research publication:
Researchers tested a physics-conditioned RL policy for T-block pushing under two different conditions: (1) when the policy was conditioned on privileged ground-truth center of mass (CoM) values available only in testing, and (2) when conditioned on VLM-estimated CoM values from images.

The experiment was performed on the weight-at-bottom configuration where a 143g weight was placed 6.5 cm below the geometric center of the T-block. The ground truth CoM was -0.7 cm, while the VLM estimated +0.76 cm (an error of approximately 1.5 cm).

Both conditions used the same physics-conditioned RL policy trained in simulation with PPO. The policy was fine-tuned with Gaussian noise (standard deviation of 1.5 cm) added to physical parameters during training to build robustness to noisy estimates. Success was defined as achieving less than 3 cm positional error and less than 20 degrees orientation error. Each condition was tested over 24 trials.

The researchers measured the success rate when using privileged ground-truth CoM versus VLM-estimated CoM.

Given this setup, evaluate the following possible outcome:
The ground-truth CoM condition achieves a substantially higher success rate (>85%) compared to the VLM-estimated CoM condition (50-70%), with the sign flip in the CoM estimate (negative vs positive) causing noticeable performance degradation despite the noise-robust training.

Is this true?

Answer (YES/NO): NO